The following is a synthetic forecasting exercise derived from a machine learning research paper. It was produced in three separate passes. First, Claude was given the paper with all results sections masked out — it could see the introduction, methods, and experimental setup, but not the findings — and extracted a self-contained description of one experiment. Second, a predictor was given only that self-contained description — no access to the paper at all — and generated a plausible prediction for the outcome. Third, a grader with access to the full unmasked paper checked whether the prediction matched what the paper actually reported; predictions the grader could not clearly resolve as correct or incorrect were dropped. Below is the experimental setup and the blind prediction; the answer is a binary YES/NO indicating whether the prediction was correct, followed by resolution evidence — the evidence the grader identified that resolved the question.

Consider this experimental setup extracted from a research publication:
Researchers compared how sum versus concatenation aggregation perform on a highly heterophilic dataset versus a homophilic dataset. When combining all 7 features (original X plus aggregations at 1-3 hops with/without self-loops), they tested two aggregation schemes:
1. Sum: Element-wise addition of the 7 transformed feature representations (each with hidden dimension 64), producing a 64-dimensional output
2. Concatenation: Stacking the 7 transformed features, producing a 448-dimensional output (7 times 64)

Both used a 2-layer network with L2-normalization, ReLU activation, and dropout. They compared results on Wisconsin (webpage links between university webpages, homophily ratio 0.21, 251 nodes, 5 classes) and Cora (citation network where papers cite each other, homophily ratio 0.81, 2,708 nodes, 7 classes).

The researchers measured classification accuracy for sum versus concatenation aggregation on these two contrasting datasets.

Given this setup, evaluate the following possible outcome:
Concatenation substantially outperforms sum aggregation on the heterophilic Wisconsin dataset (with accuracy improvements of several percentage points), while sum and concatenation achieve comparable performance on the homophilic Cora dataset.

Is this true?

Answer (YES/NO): YES